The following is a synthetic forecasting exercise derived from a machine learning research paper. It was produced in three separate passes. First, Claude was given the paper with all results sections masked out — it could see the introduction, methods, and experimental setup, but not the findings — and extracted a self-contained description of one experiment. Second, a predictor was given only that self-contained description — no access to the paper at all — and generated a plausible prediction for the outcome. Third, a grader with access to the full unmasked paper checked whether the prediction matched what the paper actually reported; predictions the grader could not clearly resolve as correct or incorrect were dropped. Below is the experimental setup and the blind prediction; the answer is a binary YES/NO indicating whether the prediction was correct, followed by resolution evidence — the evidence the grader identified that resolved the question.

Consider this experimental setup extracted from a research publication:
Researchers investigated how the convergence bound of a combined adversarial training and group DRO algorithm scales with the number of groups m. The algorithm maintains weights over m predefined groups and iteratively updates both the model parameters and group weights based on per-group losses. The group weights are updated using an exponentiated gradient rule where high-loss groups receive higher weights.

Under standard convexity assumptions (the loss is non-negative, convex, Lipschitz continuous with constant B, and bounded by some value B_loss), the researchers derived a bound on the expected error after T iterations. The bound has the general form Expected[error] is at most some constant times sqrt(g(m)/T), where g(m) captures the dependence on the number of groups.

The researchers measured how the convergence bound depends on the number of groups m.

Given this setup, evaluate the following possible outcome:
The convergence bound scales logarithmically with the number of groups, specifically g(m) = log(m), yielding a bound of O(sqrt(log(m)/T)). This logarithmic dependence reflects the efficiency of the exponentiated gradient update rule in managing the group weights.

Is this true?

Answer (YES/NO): NO